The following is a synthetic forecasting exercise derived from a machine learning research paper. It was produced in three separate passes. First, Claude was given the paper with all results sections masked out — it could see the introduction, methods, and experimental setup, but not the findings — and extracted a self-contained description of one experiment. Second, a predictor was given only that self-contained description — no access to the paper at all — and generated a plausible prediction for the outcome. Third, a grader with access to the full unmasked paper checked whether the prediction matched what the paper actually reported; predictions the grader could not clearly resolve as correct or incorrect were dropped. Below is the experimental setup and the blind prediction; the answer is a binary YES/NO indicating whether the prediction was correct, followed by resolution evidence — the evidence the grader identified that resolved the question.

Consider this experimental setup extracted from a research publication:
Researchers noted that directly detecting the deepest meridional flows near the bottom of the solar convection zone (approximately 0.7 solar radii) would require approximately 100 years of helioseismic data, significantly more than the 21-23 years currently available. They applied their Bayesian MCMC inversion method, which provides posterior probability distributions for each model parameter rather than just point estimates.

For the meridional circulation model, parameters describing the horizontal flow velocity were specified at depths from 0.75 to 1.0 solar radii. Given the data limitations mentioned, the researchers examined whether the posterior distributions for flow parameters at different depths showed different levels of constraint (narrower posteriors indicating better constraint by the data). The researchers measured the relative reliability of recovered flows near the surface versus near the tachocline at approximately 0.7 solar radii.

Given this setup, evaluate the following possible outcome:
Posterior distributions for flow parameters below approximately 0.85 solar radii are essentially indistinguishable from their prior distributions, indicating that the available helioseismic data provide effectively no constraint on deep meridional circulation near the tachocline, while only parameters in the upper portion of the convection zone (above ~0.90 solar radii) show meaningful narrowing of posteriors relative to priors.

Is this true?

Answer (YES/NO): NO